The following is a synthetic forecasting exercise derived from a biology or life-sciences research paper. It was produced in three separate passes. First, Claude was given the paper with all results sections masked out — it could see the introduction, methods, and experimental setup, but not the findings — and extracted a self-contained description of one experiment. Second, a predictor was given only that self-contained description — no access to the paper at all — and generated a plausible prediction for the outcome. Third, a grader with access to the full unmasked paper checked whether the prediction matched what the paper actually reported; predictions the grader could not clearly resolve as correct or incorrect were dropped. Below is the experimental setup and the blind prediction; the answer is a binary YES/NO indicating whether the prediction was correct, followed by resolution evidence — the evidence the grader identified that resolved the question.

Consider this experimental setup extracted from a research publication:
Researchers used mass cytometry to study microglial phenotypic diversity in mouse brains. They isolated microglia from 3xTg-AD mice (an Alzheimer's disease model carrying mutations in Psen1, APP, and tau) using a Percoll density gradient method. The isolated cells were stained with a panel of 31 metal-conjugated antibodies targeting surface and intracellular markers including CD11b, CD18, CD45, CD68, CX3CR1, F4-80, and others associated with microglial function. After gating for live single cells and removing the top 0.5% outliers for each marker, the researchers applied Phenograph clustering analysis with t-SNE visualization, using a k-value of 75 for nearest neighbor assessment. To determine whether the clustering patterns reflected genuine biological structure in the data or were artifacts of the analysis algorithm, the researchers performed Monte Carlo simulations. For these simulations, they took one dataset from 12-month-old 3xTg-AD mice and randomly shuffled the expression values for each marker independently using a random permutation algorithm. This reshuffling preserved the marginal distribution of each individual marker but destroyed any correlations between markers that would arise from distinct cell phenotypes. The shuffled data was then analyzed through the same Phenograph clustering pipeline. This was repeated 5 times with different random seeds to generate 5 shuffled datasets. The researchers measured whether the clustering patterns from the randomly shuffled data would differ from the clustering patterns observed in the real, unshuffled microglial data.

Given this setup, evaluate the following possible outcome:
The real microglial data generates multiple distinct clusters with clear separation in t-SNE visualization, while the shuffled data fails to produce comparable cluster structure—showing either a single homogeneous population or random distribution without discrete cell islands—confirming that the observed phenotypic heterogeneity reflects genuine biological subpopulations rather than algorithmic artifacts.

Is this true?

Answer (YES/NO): NO